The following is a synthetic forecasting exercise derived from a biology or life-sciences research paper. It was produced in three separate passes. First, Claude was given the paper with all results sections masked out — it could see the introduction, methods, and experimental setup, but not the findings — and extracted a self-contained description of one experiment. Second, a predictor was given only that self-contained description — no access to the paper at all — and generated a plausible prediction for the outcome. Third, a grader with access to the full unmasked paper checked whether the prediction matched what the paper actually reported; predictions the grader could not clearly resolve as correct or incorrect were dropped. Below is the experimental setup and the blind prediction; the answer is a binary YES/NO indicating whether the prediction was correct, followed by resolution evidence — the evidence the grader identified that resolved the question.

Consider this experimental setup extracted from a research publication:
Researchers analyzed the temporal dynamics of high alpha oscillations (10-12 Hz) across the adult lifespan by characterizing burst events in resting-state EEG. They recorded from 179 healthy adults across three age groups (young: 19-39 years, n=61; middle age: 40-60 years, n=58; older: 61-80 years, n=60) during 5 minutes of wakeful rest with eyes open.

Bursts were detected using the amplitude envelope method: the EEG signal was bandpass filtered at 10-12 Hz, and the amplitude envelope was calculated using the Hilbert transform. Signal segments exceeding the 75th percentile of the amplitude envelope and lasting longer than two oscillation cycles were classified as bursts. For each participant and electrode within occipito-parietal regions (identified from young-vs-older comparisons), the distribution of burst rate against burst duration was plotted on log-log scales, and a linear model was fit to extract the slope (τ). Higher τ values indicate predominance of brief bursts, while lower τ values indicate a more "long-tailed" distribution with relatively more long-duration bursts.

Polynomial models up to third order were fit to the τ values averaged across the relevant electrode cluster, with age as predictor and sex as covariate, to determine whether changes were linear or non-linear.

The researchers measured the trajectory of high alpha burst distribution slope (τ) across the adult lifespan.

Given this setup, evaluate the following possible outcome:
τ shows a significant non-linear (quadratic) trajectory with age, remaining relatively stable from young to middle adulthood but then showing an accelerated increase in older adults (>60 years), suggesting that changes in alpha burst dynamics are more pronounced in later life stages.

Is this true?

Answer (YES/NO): NO